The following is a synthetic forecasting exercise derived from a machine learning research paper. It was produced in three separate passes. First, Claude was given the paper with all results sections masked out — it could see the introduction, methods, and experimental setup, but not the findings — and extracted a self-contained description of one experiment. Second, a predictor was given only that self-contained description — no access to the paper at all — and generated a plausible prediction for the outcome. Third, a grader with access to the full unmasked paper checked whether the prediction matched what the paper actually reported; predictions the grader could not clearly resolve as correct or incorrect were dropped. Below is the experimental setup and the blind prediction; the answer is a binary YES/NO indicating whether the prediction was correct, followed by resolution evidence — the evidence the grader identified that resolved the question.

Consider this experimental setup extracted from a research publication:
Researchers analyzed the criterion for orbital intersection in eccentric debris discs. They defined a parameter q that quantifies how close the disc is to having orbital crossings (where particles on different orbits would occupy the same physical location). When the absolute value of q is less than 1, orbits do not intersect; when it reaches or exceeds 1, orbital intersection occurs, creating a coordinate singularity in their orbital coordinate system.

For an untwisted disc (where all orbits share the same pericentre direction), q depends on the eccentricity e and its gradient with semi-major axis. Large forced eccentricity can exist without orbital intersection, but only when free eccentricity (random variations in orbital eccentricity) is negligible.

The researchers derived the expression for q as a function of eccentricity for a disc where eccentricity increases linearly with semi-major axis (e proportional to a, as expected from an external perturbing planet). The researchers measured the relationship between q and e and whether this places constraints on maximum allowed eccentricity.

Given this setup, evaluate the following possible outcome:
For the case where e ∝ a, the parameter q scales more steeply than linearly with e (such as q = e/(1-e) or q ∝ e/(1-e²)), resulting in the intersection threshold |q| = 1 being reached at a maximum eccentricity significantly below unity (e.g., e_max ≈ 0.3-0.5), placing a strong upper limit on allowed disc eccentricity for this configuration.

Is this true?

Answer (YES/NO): YES